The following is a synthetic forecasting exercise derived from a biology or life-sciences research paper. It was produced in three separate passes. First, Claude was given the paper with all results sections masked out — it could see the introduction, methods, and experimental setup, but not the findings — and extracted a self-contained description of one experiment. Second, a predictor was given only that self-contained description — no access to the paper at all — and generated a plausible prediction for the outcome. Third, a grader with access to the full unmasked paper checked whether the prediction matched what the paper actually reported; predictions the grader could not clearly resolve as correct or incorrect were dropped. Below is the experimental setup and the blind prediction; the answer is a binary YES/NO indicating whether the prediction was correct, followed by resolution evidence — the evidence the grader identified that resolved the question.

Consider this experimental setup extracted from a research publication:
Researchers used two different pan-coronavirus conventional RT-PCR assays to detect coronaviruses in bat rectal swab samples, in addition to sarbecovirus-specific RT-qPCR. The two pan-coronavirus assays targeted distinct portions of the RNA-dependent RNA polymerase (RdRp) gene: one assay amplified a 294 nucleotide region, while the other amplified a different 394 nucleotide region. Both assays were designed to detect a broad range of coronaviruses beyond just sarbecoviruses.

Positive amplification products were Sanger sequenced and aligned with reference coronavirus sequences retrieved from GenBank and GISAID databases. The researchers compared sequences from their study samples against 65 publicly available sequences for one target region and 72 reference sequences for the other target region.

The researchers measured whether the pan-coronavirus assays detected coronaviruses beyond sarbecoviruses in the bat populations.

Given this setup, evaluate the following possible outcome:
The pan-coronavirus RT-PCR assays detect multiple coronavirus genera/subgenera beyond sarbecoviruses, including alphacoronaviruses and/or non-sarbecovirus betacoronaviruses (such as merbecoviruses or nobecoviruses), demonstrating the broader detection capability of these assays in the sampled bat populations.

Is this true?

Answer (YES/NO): YES